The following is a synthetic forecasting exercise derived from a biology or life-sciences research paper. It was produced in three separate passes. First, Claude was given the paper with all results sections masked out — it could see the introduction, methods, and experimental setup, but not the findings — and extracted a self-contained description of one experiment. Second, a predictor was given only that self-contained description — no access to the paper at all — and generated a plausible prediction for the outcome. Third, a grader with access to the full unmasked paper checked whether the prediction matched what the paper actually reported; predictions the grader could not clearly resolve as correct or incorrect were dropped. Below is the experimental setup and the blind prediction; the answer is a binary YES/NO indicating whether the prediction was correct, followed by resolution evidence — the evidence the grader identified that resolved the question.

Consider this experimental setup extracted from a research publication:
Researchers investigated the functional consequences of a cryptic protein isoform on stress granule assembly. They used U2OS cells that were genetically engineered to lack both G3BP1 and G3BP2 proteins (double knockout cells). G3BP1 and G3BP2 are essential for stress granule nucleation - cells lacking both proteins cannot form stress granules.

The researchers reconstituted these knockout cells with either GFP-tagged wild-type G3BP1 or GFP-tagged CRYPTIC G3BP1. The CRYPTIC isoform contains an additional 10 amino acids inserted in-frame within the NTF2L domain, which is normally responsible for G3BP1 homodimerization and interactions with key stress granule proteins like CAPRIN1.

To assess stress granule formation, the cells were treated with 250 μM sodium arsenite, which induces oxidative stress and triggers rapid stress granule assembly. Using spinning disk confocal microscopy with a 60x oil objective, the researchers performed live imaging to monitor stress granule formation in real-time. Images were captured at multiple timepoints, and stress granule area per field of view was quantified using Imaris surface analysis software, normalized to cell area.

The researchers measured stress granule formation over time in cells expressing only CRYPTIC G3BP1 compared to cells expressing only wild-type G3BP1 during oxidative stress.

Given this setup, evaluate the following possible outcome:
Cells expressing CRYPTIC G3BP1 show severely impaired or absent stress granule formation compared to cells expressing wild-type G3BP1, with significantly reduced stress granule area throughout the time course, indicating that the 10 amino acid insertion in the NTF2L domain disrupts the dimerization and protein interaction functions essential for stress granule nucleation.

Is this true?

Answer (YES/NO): NO